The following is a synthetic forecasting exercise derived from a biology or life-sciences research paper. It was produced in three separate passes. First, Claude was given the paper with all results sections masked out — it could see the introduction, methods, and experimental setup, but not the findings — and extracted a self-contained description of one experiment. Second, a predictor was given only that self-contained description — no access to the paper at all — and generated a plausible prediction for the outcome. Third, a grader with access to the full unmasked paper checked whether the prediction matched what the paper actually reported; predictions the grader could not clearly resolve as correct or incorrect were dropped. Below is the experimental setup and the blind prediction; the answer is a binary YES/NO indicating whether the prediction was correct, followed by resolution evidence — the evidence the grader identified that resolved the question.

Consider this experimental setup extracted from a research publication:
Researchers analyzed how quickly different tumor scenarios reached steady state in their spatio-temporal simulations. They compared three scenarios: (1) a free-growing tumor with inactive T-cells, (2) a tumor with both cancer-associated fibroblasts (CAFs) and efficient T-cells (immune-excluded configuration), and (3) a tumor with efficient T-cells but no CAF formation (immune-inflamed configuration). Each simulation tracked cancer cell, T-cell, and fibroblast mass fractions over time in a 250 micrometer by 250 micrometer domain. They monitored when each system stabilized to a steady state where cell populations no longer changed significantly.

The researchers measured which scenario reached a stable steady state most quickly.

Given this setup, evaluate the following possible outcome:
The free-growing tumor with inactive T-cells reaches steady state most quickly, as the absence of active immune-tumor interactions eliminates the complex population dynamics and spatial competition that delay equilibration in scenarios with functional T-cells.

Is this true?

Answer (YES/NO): NO